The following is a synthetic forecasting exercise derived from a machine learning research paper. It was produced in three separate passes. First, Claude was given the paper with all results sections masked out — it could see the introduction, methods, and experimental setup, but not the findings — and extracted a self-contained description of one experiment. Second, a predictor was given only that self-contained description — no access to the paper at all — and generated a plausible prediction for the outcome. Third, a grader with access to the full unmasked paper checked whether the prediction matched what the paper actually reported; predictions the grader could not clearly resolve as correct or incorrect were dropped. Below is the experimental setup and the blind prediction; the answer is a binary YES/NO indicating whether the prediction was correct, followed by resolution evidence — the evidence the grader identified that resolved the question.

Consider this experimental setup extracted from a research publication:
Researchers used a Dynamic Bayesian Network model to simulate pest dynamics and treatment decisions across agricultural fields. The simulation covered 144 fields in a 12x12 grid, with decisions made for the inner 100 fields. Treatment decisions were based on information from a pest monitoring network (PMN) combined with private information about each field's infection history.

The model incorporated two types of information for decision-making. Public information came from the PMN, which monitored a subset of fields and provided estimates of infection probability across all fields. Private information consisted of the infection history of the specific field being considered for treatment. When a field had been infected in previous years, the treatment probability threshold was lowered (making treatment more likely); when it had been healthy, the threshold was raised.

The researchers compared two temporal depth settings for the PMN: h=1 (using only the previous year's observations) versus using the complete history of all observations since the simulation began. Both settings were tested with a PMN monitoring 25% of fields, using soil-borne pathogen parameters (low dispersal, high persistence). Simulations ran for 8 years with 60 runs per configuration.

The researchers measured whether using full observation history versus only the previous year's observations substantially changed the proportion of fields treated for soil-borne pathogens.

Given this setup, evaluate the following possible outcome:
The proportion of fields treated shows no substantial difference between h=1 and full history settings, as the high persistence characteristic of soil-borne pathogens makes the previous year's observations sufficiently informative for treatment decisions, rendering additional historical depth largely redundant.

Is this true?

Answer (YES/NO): YES